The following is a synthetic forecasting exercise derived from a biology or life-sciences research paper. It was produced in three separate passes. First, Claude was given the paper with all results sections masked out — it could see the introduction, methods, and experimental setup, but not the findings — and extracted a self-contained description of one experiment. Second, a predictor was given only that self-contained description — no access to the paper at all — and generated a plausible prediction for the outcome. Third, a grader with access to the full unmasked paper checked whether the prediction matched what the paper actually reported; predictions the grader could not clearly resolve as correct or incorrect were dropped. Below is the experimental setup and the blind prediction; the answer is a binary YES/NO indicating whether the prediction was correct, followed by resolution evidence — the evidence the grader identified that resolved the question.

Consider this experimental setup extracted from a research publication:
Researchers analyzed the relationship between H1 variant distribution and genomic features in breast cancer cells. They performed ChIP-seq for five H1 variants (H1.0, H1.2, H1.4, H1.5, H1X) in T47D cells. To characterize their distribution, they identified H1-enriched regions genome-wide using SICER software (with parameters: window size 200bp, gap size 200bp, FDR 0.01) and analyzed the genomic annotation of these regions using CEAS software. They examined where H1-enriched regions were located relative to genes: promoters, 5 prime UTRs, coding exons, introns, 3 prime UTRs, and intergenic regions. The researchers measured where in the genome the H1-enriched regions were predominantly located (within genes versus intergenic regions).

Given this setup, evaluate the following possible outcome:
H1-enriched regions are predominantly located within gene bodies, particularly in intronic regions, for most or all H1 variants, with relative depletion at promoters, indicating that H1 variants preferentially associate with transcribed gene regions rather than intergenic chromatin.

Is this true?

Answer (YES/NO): NO